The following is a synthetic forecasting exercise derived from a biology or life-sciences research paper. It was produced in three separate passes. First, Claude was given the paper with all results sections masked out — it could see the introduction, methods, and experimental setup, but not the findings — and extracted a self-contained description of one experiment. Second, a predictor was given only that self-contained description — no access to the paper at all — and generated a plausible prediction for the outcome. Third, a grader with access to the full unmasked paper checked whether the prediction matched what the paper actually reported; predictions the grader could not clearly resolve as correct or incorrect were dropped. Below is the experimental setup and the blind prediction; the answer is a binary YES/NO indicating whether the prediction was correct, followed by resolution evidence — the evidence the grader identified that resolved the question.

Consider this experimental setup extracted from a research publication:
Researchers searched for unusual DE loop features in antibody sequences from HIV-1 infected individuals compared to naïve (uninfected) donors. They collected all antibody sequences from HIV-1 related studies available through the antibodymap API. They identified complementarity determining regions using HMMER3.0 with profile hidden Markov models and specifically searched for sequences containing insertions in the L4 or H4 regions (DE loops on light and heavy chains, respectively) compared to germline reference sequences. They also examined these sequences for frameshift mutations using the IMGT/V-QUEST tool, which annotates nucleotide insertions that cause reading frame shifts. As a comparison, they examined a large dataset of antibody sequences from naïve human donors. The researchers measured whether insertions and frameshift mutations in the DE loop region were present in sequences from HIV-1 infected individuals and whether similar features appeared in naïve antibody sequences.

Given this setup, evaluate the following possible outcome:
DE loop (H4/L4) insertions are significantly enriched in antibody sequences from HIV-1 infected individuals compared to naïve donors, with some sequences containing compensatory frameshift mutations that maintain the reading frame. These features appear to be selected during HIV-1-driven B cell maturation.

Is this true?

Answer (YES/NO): NO